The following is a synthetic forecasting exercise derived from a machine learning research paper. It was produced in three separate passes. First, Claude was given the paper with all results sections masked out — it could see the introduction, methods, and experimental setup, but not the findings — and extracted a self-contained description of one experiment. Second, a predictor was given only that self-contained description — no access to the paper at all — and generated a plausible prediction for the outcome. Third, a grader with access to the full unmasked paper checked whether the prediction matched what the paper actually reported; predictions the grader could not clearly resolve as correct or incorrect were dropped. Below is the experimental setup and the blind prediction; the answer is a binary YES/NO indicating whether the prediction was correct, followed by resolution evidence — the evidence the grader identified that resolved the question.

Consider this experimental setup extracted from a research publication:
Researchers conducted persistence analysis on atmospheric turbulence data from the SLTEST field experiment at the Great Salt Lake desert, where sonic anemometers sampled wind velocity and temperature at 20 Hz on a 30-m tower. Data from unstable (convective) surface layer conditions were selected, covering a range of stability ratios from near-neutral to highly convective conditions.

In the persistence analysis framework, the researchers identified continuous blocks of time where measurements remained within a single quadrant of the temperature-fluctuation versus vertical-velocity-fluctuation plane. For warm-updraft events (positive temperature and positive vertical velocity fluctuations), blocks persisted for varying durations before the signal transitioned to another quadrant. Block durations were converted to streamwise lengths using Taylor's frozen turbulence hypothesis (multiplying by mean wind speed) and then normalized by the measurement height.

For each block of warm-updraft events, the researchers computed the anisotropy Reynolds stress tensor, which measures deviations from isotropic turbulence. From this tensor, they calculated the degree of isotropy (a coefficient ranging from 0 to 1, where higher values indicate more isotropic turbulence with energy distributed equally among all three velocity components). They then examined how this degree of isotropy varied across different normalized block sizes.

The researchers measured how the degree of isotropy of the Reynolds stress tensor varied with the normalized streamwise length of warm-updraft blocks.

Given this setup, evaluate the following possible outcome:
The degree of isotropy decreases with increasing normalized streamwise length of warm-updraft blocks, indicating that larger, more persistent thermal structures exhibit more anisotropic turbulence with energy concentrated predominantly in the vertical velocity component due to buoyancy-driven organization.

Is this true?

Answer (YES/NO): NO